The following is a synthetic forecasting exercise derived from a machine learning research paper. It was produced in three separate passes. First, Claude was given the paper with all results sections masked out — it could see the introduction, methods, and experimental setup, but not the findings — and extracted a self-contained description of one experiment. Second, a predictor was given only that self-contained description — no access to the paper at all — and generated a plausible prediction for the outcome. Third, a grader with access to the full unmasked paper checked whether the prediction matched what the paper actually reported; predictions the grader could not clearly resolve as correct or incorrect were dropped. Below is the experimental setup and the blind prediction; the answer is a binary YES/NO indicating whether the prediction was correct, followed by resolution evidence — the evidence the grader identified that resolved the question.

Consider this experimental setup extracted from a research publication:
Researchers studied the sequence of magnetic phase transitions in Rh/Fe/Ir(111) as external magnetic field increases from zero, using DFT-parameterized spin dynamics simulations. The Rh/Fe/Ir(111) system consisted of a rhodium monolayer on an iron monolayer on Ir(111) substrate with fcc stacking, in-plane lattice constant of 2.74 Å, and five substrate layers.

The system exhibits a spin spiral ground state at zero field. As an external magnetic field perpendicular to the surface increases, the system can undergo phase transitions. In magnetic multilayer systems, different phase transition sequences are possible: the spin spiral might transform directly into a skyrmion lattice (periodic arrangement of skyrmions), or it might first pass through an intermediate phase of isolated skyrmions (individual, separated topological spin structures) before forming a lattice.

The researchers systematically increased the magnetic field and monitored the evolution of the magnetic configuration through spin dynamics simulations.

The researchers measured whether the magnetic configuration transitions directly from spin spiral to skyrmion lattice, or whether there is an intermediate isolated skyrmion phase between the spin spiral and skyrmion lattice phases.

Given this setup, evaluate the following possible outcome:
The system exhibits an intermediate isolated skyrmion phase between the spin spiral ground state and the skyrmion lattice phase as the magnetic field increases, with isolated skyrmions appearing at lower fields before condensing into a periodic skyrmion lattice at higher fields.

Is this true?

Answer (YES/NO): YES